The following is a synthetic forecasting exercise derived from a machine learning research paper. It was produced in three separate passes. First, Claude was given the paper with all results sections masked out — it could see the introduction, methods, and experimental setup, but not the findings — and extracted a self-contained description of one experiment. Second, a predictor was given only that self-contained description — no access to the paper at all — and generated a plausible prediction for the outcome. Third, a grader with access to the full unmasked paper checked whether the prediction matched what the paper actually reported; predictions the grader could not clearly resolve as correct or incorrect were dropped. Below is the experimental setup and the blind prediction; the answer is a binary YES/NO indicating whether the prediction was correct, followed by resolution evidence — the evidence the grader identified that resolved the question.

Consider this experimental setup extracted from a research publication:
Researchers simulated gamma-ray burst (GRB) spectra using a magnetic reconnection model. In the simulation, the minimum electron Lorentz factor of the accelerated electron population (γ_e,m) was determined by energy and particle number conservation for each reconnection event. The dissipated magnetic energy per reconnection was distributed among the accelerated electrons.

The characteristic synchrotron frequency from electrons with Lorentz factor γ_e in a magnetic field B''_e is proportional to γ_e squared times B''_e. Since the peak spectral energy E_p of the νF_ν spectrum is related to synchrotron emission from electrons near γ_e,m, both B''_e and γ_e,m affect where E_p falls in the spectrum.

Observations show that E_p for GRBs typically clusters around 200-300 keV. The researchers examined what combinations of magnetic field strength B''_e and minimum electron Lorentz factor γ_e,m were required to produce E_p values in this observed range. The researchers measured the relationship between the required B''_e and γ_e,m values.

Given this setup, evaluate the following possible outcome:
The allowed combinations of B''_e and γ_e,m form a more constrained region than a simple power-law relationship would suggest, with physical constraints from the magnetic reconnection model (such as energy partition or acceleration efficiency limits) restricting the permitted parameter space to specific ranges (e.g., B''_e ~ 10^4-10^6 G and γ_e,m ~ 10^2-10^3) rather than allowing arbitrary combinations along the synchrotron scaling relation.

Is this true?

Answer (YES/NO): NO